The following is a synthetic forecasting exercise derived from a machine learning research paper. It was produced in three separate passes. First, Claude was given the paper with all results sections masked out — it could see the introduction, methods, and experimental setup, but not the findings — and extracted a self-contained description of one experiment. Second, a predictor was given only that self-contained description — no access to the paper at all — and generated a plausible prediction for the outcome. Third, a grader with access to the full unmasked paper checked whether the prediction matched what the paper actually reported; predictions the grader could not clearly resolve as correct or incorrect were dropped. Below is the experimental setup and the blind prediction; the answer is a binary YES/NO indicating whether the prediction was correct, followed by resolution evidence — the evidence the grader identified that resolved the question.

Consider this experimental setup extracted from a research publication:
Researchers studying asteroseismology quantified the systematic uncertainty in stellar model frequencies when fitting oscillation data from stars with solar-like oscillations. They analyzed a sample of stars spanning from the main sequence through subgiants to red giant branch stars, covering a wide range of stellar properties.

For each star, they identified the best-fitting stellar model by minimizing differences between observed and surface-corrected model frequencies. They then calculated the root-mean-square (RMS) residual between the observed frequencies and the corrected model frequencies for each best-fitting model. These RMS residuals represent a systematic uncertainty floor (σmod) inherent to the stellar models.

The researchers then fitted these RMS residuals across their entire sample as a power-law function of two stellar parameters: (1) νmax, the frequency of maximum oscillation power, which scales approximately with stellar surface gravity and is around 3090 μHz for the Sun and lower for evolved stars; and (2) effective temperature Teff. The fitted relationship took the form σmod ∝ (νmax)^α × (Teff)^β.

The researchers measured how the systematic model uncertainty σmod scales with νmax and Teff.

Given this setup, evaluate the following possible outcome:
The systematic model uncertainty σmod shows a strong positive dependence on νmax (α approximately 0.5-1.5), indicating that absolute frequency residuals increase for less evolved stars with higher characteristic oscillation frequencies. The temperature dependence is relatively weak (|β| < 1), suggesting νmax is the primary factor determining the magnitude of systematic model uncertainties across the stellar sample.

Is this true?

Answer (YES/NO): NO